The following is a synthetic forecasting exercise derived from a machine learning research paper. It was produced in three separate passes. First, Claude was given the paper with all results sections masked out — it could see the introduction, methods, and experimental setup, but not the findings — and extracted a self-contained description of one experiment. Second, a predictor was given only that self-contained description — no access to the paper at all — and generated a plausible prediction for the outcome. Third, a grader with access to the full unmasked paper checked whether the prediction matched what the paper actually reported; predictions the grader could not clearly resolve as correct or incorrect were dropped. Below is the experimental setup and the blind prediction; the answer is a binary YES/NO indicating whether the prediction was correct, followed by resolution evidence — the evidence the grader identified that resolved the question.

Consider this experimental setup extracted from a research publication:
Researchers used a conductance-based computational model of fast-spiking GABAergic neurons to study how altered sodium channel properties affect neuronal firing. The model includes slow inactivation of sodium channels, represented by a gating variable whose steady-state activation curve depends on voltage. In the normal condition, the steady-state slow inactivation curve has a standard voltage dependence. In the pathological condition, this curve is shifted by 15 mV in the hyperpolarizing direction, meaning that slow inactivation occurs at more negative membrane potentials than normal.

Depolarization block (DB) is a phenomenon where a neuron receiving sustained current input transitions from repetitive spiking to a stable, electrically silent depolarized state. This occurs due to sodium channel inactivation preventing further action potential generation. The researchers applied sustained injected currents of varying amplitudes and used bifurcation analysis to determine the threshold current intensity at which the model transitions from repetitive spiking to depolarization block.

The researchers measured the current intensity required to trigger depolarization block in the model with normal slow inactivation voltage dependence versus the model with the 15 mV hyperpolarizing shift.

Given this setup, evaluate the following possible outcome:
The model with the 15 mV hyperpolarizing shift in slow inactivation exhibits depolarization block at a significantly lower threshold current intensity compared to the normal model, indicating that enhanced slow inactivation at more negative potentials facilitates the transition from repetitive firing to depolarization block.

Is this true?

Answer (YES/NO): YES